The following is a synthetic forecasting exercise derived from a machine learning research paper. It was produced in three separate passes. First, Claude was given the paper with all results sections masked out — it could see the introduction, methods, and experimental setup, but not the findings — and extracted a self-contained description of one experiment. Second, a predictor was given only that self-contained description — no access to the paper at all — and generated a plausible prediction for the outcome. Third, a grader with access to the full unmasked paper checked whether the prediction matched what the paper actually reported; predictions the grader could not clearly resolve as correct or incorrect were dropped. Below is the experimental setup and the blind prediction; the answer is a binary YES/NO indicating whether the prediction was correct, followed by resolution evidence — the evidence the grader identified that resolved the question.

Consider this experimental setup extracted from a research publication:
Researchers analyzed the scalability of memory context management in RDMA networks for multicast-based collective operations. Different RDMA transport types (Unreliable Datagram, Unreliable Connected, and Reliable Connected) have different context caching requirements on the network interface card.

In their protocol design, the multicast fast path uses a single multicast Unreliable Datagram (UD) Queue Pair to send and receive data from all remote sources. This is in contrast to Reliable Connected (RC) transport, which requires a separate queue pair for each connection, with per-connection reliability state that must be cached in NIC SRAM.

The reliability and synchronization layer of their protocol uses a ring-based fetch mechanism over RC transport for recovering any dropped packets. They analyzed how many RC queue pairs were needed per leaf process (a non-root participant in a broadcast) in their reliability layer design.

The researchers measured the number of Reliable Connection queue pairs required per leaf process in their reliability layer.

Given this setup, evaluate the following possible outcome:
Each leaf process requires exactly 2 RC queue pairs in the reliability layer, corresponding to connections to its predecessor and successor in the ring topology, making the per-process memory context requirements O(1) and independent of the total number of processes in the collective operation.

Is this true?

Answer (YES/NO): YES